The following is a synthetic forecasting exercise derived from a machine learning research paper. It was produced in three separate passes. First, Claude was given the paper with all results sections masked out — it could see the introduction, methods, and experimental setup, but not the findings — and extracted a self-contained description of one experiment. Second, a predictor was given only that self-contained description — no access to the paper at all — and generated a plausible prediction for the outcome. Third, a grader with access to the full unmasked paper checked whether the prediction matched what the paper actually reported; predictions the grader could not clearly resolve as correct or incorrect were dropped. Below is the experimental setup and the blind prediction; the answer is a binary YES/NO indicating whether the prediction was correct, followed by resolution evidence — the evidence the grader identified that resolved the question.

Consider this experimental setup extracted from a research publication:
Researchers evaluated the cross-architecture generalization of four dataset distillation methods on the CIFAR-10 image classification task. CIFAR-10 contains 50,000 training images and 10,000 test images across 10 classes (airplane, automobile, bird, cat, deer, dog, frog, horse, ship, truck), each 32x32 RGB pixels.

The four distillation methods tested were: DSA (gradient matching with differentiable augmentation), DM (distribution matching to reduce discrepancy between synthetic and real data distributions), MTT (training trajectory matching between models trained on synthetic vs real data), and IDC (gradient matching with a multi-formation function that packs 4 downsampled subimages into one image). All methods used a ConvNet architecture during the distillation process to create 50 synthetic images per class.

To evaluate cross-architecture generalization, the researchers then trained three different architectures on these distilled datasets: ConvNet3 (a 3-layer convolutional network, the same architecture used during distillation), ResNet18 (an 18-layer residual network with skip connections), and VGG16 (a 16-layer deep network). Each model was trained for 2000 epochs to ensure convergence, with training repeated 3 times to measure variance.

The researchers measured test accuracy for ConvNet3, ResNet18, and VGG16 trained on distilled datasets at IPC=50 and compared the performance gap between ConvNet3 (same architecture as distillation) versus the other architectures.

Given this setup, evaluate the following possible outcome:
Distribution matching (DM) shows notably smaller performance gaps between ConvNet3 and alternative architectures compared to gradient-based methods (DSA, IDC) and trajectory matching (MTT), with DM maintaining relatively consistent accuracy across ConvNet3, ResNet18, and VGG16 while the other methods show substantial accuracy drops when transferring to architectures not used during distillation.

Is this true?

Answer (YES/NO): NO